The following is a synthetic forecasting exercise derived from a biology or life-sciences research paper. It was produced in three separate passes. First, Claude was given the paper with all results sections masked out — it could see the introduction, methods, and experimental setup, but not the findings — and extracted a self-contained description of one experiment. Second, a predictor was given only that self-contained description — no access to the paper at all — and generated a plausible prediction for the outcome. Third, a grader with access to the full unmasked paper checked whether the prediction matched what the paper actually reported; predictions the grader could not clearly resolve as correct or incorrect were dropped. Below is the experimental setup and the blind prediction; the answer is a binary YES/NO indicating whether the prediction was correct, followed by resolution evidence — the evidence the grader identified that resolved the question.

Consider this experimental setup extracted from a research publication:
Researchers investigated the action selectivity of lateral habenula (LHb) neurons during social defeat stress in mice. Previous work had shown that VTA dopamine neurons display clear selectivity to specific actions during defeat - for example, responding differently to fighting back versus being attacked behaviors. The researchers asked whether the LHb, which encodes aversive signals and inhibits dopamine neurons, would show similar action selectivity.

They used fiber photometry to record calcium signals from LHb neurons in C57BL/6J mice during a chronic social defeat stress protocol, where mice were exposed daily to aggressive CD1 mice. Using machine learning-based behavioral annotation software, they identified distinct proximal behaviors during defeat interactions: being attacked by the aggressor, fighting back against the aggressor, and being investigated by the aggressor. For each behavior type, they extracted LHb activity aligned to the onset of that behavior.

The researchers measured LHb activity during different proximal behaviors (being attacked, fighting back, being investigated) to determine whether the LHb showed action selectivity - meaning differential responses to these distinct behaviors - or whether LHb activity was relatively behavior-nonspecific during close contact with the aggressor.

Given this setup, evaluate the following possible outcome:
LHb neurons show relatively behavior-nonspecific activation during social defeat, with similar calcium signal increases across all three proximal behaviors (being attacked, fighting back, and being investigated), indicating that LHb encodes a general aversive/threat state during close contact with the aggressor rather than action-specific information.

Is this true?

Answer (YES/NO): YES